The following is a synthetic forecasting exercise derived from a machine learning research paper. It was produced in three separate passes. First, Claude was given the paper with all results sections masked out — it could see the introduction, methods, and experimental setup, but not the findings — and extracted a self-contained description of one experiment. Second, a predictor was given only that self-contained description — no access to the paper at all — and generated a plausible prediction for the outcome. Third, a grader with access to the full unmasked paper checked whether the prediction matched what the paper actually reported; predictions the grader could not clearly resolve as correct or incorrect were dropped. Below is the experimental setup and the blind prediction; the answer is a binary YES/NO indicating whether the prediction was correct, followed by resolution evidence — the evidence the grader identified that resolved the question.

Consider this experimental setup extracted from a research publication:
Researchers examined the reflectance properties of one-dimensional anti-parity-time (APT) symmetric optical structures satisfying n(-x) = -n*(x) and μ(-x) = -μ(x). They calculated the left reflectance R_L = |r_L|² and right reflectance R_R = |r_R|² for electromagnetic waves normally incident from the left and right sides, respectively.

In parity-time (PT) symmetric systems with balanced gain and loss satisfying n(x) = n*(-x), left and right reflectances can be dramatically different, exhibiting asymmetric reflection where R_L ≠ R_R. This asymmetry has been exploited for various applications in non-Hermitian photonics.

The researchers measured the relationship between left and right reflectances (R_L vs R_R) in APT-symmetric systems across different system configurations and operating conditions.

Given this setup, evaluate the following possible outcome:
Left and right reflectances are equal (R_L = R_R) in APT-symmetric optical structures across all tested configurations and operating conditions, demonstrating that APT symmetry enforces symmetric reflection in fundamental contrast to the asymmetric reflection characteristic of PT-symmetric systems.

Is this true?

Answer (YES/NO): YES